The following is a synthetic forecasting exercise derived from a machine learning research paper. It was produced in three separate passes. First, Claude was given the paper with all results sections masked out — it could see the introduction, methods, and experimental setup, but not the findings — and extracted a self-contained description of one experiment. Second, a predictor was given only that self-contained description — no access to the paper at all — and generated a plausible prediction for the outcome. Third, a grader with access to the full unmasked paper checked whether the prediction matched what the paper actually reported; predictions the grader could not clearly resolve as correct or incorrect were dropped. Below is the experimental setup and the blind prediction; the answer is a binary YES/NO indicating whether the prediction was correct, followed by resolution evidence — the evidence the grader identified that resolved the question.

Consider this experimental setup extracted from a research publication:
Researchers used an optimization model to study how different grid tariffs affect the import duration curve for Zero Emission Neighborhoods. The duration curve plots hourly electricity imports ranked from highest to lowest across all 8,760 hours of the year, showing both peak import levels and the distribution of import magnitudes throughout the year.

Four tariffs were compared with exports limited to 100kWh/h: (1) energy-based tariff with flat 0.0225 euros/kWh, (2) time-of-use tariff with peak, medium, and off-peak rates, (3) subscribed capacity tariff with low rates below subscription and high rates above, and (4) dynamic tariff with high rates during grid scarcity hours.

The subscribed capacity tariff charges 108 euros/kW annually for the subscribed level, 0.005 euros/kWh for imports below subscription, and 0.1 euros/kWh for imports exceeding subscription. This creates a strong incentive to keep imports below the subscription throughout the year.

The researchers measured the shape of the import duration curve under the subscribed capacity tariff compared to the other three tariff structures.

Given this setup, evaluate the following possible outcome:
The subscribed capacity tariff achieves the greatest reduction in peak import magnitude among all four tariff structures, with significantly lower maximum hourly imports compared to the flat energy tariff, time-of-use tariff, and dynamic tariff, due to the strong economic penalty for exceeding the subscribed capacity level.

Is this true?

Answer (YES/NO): YES